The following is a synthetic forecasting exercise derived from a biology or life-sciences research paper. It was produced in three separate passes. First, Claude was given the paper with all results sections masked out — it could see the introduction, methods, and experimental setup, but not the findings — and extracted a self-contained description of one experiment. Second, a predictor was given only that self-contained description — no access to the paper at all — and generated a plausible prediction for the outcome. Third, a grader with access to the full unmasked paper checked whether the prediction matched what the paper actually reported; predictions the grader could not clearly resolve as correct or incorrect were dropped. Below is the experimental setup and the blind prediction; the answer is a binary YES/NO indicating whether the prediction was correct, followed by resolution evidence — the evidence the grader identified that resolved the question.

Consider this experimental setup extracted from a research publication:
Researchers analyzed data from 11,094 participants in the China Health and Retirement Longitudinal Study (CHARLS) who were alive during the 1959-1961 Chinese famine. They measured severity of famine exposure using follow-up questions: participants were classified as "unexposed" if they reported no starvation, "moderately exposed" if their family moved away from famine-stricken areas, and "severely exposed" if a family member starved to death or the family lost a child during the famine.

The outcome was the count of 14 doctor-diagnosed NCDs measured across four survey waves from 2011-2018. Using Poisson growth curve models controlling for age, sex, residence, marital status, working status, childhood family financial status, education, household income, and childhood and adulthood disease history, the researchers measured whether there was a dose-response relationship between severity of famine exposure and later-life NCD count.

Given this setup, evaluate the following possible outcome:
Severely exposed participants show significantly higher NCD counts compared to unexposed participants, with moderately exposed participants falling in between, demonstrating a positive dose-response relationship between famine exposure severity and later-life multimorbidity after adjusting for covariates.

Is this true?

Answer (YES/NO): NO